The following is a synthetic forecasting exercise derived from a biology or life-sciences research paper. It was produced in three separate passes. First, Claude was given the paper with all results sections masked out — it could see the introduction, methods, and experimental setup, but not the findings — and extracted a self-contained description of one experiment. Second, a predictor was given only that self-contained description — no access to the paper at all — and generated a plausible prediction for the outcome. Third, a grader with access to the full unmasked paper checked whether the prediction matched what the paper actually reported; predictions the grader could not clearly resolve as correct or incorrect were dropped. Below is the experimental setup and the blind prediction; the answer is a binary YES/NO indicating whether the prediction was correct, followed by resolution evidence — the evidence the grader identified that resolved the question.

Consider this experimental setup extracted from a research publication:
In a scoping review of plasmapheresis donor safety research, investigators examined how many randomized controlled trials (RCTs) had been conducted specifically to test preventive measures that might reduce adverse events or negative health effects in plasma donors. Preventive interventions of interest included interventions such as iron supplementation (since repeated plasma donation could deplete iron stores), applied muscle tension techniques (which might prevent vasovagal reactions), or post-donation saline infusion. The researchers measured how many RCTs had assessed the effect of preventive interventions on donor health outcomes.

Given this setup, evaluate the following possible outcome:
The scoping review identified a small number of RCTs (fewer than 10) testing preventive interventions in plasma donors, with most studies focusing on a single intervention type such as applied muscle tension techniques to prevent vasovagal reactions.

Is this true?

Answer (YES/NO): NO